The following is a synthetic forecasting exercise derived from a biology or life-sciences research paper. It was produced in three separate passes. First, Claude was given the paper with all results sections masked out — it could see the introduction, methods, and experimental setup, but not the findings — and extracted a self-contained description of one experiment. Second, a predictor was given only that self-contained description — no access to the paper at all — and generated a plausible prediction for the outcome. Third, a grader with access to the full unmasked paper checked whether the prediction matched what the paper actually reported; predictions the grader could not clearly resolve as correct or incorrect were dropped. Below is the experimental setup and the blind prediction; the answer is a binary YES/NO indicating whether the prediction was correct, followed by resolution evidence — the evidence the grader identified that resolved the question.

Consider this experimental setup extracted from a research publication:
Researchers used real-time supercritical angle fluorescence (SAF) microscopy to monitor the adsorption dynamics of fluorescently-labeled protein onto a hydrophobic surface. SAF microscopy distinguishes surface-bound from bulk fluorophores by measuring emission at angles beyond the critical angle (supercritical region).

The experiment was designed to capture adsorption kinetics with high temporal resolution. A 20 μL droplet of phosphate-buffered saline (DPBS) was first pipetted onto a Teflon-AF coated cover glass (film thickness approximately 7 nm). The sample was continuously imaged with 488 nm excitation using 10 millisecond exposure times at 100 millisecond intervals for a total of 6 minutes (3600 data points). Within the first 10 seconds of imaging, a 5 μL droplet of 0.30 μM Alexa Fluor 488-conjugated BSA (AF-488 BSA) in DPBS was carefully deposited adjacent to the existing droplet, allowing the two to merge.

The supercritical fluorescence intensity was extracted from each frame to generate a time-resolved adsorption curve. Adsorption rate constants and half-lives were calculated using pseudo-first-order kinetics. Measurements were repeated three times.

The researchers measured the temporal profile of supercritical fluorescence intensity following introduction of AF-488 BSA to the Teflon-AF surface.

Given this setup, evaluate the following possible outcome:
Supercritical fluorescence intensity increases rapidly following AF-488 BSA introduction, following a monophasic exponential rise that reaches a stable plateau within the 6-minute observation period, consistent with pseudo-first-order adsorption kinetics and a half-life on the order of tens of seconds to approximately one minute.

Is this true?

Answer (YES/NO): NO